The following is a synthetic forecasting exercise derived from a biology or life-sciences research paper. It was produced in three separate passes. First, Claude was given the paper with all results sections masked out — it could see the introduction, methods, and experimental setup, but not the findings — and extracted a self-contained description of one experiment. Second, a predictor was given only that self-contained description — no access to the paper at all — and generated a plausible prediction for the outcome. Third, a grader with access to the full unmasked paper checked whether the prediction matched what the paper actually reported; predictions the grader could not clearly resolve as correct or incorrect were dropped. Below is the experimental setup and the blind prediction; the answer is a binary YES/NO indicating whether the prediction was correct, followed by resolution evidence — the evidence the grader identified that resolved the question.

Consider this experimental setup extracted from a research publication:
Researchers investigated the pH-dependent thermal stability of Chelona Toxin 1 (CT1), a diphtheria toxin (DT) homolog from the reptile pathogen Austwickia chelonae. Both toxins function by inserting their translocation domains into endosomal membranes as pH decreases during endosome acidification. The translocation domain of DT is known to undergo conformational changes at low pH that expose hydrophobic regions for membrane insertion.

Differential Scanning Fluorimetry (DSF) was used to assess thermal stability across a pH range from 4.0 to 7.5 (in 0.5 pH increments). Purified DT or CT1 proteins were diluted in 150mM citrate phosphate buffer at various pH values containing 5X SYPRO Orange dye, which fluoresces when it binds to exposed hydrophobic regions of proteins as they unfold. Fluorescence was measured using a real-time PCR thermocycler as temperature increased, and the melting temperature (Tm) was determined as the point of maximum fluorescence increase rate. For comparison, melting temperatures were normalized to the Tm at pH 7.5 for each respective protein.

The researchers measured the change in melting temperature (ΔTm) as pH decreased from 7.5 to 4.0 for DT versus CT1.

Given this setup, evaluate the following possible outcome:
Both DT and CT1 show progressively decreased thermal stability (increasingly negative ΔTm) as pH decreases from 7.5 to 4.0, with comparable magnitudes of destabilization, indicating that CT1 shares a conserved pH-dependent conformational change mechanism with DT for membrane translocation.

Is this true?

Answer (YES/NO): NO